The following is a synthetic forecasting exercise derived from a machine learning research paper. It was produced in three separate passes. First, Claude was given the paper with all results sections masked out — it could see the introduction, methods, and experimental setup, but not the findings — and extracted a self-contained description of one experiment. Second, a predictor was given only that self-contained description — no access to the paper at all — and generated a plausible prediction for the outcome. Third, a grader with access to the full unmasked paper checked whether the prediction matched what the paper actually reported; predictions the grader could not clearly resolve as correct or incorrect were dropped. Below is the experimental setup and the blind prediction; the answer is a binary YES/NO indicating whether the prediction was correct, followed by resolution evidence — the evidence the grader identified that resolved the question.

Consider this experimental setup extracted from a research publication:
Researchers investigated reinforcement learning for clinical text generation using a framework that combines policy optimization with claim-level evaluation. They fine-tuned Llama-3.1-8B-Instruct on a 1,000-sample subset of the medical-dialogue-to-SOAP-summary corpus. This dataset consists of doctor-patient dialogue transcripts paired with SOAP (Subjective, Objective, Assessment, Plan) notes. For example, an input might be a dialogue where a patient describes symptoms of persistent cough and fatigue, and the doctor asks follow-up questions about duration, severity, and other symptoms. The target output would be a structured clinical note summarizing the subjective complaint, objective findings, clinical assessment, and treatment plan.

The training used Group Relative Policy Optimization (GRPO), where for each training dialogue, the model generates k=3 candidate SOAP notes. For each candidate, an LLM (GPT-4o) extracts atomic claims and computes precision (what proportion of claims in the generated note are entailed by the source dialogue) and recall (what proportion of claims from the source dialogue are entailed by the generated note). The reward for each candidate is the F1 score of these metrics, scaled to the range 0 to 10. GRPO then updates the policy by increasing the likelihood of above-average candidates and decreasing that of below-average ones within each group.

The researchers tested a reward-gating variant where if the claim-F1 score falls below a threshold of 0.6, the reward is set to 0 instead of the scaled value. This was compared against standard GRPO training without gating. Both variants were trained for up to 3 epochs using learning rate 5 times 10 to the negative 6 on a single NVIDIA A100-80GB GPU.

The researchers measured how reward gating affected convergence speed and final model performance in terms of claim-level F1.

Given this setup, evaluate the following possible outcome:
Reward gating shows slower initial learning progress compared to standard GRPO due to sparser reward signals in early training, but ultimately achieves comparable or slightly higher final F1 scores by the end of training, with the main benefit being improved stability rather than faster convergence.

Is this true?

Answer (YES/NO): NO